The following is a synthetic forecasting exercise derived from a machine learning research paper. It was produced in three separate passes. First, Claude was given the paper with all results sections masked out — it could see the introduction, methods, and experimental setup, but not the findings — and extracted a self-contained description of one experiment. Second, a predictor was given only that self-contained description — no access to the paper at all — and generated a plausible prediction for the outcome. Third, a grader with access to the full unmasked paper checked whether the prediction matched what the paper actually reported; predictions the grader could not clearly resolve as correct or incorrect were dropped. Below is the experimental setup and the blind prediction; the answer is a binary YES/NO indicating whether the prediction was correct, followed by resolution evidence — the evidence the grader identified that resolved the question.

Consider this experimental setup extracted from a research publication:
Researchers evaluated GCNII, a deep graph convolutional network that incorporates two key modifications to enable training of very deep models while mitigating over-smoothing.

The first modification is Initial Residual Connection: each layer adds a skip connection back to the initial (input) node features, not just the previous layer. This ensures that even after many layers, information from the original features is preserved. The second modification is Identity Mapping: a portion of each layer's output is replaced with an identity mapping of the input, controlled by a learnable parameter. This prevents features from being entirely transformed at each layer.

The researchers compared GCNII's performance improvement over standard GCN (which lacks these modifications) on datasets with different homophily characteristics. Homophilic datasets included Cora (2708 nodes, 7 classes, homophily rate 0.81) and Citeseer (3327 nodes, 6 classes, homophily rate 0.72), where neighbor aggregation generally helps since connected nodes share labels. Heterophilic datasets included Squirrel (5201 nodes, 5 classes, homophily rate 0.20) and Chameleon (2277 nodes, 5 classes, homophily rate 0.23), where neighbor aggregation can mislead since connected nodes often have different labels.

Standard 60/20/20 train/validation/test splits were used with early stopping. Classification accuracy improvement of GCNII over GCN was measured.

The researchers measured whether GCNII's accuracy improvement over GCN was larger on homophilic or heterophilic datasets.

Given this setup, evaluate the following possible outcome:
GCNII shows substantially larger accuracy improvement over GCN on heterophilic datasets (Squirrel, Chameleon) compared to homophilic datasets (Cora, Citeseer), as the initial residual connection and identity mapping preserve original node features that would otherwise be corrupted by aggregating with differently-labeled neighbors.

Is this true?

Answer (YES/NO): YES